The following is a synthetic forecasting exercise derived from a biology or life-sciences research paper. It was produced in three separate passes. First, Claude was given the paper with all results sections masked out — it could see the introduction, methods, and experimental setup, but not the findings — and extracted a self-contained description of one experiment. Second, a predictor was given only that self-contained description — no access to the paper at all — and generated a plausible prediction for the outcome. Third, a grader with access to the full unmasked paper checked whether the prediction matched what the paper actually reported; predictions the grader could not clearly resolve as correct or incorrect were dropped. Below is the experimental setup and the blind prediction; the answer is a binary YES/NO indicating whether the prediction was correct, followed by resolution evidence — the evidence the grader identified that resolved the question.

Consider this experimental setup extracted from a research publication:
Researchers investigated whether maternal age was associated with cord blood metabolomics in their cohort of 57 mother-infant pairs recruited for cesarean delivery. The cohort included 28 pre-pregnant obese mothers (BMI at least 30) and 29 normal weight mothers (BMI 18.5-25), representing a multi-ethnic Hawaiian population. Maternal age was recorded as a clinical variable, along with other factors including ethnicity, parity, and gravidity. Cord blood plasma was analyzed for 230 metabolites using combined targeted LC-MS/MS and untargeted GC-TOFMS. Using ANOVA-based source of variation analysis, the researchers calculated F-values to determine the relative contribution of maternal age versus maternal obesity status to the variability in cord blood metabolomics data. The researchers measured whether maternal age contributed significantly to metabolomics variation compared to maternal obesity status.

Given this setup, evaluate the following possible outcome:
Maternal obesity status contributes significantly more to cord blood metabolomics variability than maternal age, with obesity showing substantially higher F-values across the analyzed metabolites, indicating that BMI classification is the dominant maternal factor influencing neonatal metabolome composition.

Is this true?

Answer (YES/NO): YES